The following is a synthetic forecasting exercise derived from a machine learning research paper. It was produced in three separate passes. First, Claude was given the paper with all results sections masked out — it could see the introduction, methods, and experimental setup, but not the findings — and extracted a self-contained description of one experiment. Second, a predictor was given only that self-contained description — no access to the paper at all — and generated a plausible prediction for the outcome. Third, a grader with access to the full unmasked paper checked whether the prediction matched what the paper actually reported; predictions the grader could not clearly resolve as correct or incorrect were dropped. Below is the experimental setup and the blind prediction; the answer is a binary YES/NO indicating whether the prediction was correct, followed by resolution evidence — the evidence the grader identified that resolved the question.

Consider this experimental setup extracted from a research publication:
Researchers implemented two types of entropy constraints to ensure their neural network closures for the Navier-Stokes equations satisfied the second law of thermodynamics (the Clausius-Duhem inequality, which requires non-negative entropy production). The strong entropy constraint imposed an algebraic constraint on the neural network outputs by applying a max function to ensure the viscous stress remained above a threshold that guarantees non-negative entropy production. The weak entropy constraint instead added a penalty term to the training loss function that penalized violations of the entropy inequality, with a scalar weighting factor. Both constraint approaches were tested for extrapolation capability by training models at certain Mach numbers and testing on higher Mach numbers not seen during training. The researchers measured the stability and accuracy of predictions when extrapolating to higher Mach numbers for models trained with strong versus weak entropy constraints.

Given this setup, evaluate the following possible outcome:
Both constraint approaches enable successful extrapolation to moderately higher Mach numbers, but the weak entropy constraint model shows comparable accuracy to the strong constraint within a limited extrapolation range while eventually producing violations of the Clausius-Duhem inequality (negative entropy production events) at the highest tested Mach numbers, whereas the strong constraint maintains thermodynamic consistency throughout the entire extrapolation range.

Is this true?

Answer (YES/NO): NO